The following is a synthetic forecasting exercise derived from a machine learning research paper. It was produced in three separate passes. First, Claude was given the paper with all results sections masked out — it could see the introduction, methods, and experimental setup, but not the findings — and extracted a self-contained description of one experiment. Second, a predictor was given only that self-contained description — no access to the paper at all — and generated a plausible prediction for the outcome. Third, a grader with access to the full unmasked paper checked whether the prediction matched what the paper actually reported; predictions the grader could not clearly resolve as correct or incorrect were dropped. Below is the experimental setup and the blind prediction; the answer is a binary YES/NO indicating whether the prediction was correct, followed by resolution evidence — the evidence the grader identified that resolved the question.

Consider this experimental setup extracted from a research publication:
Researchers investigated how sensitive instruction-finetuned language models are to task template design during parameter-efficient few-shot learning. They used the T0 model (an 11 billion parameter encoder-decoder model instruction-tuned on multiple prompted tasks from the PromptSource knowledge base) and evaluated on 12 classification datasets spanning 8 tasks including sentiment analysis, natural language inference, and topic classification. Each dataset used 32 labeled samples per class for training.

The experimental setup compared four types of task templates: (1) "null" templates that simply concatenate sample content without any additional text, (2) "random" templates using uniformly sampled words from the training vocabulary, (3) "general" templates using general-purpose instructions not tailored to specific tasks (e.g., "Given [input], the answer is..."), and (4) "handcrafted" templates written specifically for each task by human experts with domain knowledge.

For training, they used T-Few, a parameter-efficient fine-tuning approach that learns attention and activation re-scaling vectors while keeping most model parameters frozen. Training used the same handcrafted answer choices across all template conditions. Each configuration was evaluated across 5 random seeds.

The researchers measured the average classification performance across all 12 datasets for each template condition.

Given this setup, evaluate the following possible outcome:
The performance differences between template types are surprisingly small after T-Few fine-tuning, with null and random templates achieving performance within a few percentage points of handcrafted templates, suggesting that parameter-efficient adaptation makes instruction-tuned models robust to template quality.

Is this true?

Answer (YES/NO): NO